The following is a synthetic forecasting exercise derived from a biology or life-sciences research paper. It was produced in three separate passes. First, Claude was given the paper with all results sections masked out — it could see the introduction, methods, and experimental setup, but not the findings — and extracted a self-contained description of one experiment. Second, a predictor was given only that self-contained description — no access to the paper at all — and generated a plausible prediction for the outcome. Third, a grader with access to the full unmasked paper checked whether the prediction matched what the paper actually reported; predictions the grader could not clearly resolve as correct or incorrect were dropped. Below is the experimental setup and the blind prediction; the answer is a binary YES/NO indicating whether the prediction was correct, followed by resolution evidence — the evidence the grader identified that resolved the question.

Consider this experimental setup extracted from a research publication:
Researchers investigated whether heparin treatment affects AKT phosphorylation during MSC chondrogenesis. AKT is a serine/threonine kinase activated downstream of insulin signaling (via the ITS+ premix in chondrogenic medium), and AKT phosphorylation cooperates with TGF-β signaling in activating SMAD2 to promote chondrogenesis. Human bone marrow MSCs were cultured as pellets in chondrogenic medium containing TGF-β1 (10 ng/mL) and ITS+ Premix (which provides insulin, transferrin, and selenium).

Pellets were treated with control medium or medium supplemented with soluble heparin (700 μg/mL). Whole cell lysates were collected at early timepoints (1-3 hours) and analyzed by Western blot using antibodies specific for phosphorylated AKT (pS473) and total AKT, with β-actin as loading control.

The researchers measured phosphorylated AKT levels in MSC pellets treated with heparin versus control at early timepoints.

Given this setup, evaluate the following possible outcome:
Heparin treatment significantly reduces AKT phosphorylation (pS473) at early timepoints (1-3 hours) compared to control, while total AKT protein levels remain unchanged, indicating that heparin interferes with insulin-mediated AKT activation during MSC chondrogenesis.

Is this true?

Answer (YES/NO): NO